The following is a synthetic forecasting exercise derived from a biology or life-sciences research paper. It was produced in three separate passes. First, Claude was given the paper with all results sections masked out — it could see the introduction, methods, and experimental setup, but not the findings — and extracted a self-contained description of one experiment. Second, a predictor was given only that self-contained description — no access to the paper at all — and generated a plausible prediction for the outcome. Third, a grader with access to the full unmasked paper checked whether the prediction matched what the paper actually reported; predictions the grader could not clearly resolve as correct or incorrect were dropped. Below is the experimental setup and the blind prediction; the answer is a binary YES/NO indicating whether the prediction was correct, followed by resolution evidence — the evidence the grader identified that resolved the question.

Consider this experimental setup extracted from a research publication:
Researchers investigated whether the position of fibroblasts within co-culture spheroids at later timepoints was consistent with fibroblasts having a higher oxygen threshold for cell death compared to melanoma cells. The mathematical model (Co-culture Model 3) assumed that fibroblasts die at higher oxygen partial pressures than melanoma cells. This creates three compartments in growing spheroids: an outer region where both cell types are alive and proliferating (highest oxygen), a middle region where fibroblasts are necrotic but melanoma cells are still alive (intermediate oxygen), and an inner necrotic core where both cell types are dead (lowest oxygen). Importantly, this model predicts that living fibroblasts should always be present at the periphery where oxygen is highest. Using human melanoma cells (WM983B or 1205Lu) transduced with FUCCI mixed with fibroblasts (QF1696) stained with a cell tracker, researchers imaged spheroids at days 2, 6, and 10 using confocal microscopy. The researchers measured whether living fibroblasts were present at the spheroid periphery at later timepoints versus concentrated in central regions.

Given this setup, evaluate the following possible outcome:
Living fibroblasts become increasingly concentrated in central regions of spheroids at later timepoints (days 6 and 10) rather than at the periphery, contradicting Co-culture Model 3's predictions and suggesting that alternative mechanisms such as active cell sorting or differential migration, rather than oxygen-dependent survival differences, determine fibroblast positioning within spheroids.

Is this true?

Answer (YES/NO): YES